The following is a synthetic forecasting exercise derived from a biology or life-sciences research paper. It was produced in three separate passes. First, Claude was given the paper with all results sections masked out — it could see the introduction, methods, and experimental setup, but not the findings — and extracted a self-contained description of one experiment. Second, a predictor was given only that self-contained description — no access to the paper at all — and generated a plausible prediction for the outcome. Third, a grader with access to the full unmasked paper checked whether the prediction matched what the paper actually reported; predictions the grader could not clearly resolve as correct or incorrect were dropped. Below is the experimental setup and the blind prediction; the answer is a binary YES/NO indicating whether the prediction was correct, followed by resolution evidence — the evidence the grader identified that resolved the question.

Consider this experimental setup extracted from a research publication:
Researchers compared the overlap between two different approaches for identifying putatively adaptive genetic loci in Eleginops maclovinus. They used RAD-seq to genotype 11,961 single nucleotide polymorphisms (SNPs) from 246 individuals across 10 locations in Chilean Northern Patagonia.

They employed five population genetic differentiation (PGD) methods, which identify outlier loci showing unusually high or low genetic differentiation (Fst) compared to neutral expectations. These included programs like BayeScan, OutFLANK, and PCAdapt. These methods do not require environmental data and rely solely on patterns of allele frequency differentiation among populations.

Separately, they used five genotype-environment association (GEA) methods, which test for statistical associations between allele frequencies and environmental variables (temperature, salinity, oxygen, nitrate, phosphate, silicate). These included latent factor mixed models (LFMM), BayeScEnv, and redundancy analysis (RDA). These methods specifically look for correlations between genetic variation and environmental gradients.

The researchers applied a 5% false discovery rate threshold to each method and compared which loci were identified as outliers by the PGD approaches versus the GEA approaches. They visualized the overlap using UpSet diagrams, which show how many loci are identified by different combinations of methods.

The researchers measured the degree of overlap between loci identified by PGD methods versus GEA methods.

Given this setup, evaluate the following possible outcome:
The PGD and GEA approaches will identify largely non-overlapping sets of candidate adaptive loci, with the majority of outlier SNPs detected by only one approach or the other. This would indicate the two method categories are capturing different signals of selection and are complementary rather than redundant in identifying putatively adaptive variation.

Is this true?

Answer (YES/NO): YES